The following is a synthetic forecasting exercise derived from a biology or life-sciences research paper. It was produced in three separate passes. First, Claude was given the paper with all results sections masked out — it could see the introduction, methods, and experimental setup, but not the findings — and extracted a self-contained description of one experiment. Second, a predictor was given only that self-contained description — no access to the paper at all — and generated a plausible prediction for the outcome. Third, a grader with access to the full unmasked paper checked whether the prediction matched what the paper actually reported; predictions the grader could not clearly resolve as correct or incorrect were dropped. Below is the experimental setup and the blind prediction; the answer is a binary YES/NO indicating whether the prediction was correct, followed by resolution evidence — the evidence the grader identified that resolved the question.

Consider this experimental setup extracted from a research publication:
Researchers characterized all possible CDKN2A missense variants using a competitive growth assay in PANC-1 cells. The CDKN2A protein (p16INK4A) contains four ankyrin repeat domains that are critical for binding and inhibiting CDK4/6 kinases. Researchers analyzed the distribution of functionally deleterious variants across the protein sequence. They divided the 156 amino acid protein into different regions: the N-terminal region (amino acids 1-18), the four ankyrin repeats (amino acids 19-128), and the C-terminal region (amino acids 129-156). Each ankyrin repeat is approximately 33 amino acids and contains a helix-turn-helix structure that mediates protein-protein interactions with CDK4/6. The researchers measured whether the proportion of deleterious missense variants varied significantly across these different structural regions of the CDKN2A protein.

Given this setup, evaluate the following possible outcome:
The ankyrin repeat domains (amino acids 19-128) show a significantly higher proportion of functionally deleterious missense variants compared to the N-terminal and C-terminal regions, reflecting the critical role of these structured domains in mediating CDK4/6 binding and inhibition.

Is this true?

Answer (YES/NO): NO